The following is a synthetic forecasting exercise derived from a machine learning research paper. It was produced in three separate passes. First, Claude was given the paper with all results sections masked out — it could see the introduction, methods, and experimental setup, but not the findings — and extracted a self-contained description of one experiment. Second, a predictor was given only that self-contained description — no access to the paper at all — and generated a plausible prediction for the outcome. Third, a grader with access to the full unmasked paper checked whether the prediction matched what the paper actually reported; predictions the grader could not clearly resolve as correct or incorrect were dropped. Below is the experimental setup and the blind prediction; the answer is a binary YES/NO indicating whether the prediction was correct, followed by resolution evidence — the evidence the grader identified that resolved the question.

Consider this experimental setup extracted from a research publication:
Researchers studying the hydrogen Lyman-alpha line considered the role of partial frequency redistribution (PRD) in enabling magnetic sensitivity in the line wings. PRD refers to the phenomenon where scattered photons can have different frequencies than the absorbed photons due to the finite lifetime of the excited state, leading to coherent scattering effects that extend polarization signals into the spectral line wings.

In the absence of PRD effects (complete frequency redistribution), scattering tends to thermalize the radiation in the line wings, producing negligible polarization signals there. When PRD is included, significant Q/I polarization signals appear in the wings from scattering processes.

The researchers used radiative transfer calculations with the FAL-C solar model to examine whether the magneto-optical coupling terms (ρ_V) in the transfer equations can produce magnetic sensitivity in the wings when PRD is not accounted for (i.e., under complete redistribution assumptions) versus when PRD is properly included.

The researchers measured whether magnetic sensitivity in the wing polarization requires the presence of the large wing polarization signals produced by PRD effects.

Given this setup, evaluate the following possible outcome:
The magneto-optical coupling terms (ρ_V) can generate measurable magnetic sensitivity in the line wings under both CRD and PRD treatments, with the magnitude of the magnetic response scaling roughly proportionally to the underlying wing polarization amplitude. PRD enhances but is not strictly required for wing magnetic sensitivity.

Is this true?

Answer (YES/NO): NO